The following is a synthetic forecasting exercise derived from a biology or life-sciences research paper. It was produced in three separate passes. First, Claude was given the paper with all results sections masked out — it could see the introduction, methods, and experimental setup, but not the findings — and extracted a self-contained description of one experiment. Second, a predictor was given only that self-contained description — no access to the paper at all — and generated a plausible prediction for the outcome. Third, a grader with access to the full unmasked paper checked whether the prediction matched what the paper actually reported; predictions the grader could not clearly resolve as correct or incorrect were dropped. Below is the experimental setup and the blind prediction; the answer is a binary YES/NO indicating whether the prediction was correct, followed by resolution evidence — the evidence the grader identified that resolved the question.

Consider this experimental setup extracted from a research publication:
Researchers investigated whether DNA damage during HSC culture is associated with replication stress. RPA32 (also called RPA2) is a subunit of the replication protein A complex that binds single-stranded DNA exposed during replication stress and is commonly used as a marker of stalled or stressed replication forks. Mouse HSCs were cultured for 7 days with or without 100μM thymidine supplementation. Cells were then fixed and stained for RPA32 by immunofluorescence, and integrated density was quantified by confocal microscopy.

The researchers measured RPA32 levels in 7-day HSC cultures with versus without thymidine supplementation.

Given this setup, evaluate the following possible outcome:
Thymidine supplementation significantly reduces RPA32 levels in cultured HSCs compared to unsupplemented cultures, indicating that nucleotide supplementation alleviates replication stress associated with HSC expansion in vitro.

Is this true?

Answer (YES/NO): YES